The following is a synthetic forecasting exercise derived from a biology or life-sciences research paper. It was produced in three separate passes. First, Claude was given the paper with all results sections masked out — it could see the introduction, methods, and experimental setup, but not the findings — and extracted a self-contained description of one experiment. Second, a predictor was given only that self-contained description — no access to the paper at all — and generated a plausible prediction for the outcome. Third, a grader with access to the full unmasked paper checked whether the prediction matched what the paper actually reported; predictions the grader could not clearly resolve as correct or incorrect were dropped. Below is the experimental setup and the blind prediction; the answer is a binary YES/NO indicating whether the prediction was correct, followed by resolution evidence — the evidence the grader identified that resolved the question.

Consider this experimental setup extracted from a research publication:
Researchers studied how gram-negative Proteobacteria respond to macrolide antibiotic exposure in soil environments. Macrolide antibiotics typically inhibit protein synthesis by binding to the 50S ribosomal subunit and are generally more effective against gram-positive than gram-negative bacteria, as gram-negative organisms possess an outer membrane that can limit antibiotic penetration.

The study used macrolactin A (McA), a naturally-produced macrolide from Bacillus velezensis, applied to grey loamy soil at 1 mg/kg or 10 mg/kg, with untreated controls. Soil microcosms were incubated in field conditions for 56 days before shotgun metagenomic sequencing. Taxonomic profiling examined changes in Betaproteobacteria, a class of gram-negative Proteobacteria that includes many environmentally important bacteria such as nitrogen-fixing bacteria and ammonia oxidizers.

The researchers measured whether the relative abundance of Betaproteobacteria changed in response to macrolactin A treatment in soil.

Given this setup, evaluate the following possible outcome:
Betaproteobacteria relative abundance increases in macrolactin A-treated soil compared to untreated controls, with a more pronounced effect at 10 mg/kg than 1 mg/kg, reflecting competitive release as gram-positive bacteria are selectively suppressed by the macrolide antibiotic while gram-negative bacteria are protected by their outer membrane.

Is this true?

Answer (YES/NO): YES